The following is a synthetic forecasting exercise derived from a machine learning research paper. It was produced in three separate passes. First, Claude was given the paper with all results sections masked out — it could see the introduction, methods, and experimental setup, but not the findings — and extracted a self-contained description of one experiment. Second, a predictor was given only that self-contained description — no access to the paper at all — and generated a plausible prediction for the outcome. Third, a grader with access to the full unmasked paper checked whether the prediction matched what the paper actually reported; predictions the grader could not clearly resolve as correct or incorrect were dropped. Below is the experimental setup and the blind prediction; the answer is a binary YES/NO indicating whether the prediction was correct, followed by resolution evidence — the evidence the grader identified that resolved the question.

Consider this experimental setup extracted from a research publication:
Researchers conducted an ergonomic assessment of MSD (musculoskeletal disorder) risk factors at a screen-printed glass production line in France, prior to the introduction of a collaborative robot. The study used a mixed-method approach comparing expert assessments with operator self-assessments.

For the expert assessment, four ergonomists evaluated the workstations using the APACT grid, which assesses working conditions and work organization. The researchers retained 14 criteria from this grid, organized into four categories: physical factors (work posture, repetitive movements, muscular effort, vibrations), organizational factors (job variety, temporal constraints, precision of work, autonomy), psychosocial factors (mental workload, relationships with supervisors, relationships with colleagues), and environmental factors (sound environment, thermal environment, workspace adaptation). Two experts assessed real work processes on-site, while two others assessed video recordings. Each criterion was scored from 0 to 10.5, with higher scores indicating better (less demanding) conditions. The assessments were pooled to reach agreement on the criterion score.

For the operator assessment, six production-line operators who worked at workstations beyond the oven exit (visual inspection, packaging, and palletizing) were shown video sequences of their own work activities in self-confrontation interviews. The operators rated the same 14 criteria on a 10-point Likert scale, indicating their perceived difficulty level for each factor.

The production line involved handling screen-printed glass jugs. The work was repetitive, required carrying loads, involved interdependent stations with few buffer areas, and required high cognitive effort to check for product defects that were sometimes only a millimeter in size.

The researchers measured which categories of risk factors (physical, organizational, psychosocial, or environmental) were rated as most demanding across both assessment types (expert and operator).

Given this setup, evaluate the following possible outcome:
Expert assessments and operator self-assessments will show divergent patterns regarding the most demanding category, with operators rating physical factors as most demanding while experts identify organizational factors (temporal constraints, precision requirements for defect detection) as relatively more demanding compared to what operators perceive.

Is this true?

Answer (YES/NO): NO